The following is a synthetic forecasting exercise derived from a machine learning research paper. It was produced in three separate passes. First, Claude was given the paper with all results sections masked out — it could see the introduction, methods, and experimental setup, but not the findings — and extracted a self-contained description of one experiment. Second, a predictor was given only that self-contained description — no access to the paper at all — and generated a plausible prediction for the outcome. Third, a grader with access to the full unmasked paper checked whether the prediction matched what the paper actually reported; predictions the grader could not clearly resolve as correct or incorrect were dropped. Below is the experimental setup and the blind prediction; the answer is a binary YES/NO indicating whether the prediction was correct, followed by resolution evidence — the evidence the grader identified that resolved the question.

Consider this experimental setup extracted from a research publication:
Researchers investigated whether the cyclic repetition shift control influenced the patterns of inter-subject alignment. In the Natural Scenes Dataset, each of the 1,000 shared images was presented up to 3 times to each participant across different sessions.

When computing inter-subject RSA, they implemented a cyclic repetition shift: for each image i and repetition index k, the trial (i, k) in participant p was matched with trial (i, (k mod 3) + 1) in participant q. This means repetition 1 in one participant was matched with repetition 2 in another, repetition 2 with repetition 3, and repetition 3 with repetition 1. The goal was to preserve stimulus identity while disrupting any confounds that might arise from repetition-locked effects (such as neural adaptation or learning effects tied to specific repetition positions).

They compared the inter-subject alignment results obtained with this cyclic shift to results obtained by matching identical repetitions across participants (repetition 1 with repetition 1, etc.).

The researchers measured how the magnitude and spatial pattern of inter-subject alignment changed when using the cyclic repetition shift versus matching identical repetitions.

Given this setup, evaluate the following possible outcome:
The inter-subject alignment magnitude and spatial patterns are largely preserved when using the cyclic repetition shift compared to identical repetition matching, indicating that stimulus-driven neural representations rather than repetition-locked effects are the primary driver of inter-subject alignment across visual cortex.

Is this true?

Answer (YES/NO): NO